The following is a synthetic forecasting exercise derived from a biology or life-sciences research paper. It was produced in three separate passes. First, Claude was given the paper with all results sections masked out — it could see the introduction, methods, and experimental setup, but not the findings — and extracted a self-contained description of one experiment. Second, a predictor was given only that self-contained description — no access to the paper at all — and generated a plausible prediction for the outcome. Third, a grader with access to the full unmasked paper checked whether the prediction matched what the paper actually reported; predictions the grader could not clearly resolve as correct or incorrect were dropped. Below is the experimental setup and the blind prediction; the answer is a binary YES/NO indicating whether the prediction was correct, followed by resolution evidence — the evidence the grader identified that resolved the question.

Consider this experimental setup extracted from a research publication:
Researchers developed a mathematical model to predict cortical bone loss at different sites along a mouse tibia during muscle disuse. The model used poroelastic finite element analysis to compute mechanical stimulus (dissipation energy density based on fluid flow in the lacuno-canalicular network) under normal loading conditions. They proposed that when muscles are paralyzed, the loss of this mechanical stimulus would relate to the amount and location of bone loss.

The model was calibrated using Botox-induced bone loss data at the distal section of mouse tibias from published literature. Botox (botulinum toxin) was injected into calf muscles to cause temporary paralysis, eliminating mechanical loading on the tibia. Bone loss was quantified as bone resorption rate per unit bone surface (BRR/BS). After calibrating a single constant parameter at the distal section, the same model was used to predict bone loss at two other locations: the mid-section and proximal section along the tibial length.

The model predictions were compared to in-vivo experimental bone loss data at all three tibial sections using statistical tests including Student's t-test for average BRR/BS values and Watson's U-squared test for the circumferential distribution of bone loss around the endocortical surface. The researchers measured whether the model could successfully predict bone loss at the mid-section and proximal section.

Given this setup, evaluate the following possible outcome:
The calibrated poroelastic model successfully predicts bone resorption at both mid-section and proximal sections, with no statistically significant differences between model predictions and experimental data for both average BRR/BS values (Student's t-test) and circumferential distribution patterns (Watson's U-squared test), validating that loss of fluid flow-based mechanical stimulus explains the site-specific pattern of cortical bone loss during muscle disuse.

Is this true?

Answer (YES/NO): NO